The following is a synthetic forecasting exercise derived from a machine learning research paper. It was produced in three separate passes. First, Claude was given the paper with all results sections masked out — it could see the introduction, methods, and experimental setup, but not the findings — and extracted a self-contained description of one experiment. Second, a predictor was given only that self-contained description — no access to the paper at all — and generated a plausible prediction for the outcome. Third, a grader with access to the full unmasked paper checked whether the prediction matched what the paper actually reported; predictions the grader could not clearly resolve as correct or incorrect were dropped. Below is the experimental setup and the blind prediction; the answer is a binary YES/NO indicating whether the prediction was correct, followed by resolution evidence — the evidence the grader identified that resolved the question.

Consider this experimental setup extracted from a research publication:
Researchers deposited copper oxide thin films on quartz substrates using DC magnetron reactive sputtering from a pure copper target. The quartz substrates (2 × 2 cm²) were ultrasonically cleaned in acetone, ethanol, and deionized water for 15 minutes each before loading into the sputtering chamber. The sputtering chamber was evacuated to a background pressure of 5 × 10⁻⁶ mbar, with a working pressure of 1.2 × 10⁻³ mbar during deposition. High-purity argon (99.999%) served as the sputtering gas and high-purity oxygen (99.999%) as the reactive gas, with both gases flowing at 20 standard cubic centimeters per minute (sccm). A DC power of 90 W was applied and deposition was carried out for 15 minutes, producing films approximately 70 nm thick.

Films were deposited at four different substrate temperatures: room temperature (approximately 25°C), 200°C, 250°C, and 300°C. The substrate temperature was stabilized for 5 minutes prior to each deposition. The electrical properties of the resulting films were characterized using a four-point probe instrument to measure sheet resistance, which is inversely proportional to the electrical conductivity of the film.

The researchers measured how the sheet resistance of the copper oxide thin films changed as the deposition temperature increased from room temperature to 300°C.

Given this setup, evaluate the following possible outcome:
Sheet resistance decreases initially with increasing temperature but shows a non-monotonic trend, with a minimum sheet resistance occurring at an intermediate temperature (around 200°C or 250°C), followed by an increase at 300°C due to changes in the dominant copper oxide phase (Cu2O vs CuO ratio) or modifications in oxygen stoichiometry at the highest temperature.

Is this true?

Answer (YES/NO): NO